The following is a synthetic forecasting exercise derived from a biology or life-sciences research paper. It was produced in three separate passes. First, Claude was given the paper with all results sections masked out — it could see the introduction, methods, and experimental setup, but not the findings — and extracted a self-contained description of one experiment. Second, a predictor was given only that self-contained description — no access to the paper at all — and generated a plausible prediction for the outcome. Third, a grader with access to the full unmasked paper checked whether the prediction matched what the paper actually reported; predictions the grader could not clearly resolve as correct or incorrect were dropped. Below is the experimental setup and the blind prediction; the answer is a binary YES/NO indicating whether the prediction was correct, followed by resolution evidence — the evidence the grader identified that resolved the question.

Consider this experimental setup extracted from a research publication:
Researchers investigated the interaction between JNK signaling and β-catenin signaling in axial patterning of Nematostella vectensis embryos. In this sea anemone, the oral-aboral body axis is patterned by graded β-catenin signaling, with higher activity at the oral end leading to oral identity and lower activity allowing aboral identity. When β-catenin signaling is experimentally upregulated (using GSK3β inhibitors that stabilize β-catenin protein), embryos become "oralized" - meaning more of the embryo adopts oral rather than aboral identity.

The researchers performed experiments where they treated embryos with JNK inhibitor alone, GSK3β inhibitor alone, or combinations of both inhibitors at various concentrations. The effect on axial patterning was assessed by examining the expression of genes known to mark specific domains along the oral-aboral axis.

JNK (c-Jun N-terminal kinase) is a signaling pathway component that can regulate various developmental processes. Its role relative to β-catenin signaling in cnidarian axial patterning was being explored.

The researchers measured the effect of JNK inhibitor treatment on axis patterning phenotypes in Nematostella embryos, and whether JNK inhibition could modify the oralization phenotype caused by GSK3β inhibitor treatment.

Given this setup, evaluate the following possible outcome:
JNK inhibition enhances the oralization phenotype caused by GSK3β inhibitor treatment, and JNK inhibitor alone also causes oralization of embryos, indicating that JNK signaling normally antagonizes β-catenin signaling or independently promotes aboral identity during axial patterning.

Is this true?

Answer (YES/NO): NO